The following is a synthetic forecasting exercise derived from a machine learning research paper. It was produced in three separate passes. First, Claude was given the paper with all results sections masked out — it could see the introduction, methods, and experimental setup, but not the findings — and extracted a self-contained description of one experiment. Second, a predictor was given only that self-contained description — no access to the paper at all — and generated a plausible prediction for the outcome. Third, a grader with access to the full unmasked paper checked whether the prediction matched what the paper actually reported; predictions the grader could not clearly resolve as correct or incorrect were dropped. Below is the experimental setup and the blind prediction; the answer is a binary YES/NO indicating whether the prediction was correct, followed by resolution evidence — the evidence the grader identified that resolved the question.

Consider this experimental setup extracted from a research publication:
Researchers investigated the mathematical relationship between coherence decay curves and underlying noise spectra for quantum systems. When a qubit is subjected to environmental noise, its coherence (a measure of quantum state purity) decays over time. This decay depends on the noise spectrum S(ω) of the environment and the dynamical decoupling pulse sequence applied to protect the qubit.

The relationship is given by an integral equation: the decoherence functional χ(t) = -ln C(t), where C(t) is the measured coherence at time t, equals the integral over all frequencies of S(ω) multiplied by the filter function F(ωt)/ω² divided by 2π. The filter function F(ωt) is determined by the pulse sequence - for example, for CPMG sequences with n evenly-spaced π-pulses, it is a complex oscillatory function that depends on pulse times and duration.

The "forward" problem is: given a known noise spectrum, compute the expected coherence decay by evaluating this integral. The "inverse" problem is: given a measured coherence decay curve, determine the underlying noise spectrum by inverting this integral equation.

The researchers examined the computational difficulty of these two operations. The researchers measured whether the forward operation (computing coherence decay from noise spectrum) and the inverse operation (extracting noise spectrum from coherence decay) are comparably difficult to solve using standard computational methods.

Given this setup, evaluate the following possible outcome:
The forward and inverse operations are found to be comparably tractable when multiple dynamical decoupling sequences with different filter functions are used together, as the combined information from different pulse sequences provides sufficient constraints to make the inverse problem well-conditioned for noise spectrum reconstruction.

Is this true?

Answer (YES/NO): NO